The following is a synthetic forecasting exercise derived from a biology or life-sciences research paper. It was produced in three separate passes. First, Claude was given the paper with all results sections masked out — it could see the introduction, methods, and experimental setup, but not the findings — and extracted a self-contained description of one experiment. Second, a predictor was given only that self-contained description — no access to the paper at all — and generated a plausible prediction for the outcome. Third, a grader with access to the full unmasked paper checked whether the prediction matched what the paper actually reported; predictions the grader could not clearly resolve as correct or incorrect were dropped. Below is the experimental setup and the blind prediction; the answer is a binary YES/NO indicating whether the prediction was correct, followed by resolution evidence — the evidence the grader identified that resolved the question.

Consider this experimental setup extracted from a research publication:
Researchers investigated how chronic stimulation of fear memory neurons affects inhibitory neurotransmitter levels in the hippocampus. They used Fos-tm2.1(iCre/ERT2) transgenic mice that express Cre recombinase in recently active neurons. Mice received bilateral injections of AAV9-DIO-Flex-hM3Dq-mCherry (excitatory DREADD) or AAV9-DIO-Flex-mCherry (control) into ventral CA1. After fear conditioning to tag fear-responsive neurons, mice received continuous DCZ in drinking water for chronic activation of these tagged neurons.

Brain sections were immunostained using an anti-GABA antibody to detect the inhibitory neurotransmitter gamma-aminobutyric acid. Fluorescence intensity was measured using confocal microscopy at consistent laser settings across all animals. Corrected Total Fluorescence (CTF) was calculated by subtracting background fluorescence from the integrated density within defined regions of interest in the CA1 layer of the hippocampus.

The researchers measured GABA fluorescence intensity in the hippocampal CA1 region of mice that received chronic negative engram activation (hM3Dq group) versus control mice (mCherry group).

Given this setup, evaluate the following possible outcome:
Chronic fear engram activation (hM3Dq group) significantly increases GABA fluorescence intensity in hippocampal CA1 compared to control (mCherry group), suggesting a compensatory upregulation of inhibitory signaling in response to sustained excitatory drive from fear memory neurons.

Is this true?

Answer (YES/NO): NO